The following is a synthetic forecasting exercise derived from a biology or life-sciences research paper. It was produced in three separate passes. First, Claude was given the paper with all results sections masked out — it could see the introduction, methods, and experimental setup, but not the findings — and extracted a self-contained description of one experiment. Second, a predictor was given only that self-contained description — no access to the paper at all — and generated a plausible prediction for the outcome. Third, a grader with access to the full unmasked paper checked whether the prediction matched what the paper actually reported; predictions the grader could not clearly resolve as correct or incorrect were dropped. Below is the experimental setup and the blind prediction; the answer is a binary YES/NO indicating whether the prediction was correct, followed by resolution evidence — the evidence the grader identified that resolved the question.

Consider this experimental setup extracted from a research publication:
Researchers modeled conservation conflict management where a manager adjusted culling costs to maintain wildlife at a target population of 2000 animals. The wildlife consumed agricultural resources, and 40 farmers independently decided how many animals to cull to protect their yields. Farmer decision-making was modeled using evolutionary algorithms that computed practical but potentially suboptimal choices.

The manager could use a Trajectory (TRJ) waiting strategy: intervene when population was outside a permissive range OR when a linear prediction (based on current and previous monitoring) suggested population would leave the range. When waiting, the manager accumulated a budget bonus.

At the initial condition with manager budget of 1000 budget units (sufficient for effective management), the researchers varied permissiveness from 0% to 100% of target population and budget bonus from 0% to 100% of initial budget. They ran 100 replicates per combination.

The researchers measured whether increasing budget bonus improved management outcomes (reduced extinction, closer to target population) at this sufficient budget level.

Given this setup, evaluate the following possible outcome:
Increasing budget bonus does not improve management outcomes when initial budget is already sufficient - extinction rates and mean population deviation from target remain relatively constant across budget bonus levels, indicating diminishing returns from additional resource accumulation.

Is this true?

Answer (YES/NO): YES